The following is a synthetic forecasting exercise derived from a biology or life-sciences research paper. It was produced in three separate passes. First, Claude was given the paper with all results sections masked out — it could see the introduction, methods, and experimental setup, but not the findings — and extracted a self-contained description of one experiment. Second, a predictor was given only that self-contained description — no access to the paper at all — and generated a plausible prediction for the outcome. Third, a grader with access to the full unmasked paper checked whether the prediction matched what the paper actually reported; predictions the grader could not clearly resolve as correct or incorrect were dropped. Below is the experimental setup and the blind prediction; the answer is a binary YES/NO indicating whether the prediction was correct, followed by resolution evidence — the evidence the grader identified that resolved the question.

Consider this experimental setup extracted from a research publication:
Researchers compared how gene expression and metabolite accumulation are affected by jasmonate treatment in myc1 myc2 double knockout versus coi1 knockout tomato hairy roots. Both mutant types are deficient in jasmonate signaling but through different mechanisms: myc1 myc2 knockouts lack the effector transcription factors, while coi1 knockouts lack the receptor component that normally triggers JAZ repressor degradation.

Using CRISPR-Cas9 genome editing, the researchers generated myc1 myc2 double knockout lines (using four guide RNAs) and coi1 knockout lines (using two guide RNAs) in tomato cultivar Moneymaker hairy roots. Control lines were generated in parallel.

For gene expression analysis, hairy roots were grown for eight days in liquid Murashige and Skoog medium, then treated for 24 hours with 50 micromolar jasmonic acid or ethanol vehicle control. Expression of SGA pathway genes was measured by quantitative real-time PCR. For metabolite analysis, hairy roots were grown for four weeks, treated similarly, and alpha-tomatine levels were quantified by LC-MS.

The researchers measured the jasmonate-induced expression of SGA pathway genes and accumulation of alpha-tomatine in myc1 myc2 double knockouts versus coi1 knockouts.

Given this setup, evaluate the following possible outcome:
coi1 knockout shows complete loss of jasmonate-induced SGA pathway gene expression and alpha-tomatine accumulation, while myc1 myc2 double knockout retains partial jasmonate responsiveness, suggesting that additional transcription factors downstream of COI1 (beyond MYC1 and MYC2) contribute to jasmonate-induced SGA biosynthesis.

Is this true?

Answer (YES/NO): NO